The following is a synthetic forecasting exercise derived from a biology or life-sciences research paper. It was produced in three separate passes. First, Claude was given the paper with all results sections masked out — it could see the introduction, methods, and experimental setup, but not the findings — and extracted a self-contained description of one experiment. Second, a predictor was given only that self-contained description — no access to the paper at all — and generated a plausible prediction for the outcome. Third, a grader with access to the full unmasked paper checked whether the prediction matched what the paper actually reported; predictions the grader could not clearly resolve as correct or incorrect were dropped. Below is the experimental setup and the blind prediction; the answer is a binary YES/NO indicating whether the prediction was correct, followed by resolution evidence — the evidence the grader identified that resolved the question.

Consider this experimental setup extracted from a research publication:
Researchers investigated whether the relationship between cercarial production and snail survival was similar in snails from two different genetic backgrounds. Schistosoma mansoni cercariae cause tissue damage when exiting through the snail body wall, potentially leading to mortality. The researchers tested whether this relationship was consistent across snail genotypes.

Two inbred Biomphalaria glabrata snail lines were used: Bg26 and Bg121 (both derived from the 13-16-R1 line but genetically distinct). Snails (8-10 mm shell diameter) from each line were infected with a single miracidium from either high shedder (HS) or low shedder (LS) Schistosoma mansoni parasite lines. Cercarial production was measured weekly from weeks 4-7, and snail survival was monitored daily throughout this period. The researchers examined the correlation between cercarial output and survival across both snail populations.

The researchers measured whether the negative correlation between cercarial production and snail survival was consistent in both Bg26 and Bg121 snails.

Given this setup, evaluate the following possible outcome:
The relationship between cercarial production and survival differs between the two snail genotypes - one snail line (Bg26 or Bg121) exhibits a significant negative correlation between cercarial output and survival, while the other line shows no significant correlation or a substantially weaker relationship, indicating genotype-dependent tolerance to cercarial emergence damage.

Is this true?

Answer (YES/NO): NO